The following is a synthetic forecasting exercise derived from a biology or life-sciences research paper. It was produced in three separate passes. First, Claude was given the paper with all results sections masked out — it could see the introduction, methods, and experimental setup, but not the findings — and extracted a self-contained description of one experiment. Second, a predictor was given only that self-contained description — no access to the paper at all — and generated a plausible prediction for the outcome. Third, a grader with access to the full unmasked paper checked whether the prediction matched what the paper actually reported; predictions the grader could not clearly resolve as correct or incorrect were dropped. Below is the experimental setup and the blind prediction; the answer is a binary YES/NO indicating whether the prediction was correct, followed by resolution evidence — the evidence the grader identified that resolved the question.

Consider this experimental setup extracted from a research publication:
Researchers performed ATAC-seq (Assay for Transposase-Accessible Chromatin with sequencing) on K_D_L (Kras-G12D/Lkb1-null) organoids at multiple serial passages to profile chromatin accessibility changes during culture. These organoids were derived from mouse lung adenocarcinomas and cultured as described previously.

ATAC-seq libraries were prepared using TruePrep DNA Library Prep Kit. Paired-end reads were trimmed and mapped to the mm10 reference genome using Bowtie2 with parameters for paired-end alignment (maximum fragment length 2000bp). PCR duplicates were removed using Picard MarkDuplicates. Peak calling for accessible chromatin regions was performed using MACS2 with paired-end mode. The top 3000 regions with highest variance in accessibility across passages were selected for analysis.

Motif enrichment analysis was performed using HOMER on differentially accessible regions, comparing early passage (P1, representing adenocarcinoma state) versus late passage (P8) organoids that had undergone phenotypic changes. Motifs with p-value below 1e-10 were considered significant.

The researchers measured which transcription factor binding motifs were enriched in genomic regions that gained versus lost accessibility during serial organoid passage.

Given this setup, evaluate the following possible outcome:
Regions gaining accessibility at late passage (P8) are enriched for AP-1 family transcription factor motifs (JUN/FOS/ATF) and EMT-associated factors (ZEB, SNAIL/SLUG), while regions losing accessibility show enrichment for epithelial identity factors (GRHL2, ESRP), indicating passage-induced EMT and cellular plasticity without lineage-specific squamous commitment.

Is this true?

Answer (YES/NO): NO